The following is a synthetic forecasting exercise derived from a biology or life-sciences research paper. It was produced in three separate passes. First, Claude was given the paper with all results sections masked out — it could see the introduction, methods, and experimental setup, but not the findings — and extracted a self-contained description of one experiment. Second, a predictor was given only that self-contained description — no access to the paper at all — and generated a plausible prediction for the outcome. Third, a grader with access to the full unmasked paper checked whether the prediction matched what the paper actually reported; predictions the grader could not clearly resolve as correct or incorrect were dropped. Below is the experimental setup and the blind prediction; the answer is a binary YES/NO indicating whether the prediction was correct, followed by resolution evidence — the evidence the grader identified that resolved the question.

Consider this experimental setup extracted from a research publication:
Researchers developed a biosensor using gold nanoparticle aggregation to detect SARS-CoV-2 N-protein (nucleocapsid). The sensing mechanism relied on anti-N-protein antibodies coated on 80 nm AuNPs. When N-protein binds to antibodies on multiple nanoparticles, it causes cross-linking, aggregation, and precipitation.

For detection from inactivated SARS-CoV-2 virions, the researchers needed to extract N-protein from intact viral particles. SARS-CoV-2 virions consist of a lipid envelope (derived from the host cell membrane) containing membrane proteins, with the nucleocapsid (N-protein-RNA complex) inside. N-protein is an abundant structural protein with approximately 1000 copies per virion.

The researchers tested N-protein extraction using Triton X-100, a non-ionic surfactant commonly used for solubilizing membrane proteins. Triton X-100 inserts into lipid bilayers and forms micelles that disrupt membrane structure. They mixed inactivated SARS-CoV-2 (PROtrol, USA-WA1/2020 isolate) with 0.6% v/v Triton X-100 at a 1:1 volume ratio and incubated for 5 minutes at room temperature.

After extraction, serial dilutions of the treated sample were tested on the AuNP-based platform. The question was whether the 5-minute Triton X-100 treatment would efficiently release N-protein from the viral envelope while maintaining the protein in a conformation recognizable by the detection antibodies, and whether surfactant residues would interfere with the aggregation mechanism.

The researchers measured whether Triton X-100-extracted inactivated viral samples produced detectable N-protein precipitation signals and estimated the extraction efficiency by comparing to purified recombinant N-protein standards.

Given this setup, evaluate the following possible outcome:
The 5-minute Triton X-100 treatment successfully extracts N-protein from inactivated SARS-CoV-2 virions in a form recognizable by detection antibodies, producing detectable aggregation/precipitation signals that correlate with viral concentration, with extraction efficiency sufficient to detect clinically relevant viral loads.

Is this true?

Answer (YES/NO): YES